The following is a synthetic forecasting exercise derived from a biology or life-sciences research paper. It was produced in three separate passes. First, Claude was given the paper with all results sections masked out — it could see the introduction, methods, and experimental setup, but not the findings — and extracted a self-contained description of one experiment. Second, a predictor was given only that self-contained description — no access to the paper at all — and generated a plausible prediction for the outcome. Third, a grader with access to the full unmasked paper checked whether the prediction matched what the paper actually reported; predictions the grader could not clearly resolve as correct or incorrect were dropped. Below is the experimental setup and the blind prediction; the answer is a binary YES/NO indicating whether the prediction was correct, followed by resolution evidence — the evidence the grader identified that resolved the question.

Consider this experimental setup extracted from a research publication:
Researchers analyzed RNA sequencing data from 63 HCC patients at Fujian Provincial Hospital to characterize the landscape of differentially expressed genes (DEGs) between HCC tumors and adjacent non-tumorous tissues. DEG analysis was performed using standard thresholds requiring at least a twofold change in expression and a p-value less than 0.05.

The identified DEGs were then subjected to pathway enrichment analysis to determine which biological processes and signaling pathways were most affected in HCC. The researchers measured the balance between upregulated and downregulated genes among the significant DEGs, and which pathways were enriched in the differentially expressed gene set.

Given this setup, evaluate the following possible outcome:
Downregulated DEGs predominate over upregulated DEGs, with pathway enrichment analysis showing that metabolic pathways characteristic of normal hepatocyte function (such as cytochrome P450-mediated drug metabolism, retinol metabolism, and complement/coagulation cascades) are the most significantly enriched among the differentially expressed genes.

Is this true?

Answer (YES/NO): NO